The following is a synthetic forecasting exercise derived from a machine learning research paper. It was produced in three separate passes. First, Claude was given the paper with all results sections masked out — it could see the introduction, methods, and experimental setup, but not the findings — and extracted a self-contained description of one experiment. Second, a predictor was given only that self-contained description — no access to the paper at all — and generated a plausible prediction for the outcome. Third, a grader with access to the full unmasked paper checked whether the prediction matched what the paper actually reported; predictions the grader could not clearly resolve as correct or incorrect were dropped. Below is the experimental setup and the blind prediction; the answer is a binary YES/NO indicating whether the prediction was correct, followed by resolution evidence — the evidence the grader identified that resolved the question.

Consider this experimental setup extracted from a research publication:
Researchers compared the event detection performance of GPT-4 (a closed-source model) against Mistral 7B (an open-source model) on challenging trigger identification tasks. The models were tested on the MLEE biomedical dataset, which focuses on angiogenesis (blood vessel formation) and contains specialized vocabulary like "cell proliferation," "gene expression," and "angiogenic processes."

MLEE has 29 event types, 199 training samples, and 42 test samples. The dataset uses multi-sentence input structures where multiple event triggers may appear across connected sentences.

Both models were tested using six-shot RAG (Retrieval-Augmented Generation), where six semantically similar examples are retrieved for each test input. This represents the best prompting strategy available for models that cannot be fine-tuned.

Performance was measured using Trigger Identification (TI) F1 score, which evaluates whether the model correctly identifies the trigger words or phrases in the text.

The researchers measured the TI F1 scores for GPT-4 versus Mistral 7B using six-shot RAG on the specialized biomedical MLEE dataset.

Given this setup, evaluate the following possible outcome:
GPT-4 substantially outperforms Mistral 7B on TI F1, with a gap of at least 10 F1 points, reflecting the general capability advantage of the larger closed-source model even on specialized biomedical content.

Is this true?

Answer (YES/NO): YES